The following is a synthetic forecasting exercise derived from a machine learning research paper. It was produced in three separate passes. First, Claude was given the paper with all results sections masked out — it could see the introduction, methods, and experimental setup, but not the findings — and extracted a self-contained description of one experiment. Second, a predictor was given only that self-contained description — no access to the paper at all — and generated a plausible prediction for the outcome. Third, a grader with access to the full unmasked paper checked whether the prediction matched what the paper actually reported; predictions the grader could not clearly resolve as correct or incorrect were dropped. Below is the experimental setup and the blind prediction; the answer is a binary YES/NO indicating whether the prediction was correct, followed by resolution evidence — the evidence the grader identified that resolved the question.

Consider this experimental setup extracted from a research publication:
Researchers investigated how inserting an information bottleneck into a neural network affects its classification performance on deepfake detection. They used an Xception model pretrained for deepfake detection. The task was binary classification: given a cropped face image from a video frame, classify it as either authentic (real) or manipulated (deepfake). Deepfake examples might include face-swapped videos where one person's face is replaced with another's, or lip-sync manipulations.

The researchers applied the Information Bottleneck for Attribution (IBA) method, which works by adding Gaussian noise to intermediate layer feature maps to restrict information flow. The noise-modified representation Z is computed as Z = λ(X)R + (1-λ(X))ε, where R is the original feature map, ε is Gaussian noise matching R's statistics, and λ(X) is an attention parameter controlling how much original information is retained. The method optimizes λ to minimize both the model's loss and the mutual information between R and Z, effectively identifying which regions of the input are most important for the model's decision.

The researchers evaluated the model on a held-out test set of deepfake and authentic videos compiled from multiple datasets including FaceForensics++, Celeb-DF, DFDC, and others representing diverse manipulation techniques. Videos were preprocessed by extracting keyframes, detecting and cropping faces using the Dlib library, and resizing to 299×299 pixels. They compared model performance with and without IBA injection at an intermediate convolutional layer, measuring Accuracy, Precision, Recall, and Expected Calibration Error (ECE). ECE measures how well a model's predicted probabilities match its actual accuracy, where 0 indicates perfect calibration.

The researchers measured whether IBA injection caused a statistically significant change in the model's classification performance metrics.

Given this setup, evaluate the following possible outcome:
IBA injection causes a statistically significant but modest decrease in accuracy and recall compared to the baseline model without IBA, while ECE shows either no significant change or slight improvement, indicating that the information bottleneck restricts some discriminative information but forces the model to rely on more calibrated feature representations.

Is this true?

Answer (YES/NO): NO